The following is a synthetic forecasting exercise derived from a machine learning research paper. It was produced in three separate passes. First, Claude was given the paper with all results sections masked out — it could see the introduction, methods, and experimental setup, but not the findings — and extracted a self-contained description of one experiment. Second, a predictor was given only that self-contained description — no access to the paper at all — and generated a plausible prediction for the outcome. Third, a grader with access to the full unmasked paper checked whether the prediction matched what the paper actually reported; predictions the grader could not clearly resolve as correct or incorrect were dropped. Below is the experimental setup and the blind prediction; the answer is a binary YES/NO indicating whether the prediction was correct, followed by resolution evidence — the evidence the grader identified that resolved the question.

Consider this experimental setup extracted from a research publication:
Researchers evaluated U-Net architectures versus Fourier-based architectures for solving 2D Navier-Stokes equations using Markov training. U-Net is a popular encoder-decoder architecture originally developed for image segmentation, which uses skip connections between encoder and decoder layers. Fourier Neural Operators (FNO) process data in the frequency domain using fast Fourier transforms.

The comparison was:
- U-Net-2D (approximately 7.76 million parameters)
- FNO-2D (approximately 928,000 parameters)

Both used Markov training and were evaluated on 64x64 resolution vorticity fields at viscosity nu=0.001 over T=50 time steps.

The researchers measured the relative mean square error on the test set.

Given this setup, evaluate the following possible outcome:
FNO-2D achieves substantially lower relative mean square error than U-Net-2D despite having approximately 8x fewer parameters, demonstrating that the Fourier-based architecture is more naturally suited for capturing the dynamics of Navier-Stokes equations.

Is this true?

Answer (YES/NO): YES